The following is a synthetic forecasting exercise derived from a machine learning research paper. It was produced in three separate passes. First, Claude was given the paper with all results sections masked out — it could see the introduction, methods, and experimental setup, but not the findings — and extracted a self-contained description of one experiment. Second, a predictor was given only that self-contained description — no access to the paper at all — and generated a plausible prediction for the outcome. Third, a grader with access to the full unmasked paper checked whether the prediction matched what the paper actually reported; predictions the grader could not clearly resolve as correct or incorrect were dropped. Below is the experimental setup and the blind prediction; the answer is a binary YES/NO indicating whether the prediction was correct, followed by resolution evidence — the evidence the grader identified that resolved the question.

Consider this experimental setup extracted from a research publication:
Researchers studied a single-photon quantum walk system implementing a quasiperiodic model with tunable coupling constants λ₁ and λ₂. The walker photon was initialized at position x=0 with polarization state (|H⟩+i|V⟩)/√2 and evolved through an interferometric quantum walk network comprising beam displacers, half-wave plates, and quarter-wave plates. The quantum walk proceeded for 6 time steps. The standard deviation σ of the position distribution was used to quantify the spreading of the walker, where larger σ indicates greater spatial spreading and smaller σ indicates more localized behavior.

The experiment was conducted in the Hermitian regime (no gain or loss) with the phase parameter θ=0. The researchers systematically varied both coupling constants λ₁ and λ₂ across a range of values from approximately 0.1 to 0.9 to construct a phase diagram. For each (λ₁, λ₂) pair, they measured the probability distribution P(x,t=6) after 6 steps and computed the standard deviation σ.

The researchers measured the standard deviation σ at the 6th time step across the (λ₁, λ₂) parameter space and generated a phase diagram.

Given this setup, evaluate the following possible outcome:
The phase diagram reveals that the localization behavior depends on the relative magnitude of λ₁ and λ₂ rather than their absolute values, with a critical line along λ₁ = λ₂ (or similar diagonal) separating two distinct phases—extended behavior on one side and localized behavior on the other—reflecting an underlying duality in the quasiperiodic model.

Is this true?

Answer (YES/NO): YES